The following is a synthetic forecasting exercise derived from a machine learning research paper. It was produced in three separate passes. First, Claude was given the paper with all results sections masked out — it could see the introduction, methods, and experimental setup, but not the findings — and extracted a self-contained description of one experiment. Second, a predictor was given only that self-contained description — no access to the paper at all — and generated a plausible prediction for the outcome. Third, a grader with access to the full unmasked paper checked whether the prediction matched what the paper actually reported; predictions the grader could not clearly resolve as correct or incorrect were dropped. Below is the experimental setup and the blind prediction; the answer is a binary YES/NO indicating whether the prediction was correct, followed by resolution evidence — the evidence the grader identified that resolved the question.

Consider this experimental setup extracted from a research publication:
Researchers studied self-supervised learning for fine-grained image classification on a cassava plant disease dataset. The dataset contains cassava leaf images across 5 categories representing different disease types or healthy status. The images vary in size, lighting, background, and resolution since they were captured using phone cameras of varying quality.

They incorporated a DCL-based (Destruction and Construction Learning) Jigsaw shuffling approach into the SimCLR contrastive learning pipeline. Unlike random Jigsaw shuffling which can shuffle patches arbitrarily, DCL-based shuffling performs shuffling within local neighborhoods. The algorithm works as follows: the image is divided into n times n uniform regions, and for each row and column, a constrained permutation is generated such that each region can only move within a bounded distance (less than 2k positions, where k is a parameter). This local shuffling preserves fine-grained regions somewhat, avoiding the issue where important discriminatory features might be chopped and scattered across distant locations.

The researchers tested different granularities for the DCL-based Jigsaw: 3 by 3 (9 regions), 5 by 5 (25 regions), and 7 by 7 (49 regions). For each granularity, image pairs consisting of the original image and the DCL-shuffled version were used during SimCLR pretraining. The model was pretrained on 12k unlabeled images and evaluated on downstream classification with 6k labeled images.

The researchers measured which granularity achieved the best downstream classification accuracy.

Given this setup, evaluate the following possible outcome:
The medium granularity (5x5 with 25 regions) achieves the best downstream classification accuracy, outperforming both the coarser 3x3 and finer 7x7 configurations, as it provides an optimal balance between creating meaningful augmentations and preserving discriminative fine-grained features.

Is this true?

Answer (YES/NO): NO